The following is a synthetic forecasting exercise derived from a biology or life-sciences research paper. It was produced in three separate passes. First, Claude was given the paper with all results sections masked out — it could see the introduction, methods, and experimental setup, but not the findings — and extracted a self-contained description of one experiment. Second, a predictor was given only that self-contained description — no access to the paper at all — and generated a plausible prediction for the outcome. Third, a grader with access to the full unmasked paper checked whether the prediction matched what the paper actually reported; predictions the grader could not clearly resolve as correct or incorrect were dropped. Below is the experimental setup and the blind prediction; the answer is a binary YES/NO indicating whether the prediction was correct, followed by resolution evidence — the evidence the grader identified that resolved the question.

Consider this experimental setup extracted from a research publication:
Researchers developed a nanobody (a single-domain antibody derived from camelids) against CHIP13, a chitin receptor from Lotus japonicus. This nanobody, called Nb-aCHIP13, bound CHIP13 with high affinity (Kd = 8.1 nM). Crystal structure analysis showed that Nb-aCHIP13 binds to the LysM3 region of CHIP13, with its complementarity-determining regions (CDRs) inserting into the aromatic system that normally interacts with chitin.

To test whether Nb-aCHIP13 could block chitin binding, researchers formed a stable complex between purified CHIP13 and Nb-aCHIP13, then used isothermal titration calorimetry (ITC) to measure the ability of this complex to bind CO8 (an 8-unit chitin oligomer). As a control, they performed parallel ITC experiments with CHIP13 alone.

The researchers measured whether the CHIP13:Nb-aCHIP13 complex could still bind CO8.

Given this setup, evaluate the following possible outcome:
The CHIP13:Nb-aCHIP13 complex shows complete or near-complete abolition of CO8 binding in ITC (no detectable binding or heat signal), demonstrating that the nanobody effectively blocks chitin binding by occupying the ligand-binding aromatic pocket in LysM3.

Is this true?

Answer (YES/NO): YES